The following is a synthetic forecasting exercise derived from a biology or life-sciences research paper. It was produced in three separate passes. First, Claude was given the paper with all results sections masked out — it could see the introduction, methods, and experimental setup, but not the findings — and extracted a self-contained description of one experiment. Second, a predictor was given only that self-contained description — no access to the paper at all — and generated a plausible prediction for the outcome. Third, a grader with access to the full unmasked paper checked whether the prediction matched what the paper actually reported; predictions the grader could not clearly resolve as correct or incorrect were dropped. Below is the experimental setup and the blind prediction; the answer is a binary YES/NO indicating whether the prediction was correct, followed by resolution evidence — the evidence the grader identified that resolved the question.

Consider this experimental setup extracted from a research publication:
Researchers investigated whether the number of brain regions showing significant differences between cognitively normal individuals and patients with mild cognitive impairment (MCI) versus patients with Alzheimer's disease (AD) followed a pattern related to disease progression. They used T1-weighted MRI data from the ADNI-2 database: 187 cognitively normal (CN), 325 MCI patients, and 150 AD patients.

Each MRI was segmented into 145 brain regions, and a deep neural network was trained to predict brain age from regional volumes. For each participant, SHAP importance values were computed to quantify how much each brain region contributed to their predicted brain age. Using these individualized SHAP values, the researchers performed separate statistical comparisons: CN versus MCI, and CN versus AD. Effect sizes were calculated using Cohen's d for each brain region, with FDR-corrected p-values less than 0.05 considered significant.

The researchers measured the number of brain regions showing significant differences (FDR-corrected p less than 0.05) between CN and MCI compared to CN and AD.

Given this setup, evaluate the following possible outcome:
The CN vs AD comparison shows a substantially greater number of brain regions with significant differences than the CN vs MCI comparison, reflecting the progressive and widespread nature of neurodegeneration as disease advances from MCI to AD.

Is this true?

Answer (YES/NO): YES